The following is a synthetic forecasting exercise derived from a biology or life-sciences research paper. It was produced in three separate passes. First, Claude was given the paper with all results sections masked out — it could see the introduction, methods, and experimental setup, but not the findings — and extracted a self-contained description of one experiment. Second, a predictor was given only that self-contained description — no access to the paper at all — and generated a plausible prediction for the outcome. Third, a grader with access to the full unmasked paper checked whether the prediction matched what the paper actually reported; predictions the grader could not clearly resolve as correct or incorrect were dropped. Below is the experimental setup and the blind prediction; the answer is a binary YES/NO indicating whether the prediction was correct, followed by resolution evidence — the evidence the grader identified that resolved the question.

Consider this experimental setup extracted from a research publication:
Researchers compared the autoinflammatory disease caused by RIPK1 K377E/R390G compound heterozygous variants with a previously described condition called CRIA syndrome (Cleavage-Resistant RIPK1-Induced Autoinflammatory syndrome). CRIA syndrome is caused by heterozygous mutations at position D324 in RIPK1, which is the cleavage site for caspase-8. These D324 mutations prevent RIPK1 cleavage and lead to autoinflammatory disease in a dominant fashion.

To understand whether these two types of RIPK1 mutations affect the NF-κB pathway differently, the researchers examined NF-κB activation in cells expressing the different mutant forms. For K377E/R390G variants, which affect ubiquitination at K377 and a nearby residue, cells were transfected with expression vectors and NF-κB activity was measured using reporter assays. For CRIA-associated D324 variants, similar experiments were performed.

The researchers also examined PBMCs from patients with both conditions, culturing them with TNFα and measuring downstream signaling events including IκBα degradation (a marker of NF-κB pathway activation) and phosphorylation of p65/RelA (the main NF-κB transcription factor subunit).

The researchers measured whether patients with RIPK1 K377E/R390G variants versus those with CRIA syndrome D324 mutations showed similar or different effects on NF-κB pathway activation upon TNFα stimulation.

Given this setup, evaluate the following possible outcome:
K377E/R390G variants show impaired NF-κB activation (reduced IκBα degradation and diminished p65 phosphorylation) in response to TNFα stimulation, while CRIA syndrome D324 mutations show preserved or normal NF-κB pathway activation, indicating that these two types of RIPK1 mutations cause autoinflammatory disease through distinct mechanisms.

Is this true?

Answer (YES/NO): YES